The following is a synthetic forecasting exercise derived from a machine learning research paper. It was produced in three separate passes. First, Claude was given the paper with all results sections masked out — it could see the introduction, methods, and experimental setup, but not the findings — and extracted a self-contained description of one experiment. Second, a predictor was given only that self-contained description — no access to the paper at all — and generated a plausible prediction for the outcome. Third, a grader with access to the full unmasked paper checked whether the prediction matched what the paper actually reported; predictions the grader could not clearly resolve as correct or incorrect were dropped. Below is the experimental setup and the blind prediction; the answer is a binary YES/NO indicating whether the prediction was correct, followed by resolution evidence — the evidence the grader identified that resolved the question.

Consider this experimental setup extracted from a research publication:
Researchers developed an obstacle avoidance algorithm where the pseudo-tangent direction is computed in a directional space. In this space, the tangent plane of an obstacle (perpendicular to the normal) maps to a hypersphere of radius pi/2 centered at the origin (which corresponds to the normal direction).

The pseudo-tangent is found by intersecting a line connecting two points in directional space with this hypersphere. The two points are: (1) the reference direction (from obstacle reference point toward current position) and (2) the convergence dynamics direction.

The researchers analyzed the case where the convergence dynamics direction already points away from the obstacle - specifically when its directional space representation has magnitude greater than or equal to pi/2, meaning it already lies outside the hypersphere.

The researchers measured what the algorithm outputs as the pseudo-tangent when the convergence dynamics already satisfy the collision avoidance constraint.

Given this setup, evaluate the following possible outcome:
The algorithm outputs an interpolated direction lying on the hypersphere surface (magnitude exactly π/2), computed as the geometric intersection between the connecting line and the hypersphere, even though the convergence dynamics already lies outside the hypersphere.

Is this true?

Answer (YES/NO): NO